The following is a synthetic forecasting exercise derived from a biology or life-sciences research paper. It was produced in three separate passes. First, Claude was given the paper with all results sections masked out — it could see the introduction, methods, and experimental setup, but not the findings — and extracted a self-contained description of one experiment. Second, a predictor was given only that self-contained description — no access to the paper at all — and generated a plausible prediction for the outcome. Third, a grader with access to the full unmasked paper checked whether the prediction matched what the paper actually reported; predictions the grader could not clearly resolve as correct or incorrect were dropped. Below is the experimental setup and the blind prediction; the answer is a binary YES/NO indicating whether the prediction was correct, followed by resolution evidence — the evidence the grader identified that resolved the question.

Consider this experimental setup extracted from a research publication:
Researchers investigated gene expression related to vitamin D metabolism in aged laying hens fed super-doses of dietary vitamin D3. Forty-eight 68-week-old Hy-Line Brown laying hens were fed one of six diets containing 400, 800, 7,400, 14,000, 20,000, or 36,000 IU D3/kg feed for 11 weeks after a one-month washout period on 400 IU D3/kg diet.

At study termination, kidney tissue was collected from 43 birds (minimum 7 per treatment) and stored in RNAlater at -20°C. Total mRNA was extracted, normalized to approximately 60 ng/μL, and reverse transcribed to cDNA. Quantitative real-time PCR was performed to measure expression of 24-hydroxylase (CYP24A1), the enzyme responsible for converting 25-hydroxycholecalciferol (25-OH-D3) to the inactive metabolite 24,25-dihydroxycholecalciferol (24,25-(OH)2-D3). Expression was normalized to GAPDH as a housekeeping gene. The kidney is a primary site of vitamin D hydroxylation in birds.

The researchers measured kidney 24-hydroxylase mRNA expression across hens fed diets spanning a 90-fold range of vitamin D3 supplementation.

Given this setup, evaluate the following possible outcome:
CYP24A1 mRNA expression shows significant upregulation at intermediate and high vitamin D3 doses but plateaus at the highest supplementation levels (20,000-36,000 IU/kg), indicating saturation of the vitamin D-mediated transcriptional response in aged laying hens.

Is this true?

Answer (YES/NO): NO